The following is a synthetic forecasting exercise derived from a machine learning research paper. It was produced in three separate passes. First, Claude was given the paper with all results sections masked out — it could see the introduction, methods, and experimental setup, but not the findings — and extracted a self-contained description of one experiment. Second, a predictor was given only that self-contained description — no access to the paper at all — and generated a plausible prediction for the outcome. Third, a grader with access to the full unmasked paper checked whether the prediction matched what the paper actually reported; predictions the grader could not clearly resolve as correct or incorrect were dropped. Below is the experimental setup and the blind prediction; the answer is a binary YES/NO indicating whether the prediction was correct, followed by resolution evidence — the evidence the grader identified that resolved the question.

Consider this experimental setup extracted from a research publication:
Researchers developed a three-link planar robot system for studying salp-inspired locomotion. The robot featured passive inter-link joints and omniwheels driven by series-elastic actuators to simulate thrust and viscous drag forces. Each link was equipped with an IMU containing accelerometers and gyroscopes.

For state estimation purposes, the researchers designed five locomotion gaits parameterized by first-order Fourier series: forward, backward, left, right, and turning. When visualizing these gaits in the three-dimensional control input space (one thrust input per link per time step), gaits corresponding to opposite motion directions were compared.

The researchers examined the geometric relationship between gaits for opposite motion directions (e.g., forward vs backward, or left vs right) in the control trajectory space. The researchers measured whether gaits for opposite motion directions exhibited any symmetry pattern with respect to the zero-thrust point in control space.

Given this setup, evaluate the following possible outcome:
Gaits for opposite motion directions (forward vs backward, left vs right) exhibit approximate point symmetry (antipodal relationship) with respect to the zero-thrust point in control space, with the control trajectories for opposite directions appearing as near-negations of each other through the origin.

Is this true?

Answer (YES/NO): YES